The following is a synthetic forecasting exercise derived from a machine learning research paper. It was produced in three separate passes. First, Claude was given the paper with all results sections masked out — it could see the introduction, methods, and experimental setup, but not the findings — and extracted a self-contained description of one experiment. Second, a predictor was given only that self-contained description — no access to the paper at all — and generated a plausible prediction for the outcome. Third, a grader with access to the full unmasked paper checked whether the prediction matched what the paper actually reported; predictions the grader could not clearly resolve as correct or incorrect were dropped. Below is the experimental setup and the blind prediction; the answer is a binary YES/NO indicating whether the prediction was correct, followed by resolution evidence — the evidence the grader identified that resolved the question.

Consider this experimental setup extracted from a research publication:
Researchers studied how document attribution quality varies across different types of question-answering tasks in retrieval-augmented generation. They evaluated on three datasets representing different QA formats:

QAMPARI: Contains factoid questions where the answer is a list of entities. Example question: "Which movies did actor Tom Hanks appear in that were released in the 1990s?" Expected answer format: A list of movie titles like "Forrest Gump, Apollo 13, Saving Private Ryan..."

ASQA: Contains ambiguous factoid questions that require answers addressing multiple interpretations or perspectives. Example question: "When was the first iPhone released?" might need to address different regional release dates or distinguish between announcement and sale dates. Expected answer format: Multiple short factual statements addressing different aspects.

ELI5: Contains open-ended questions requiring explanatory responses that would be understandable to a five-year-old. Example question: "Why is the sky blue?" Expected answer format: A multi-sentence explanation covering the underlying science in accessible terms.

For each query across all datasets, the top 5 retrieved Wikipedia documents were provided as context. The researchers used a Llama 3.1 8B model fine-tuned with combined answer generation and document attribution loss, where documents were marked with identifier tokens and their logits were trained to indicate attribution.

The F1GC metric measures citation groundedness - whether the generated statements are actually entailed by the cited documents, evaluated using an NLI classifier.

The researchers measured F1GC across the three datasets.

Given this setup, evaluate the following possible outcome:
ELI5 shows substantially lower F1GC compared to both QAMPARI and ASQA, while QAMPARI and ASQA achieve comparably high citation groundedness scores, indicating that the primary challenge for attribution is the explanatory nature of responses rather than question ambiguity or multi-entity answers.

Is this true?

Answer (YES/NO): NO